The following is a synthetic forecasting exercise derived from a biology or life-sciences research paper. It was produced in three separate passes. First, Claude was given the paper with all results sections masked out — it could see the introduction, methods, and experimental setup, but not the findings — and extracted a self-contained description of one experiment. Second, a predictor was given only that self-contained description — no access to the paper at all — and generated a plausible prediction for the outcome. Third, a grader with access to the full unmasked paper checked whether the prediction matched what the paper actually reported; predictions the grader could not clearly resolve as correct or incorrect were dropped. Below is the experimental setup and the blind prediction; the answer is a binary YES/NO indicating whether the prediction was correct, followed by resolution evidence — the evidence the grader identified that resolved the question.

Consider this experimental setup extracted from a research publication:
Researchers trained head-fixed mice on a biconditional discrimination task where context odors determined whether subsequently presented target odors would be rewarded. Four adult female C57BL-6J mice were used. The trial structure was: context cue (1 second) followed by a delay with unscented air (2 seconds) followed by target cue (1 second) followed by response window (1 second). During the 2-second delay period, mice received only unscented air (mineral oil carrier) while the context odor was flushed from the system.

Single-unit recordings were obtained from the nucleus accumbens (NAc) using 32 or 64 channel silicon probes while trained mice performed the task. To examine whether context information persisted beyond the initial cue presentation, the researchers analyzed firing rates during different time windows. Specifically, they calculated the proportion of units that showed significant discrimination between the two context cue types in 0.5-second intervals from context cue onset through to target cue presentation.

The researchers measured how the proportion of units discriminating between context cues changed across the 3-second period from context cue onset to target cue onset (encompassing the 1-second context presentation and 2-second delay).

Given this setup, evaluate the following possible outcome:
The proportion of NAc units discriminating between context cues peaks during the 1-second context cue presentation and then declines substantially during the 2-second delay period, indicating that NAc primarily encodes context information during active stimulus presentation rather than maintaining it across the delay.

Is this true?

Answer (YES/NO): NO